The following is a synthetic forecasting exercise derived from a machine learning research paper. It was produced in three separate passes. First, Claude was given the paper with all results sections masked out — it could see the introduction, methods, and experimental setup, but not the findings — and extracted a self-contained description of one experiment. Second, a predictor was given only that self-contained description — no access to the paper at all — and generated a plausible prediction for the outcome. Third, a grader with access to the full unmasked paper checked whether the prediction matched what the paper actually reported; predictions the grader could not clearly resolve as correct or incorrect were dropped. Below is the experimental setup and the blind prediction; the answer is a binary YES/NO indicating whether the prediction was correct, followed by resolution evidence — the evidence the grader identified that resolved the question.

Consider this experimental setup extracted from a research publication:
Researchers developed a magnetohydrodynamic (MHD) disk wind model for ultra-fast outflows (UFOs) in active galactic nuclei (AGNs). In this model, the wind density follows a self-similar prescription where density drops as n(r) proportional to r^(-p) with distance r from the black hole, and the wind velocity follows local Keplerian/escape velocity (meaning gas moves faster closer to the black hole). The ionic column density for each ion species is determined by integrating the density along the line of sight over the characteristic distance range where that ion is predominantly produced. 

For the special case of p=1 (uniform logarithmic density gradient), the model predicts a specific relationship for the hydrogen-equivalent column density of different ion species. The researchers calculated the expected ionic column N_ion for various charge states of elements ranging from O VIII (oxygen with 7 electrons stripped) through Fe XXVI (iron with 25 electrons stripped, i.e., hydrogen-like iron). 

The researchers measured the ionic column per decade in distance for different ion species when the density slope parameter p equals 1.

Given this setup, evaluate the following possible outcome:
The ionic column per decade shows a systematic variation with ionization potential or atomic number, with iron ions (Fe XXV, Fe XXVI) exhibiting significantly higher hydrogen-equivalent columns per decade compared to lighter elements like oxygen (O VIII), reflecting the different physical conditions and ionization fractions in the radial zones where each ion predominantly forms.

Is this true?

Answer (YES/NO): NO